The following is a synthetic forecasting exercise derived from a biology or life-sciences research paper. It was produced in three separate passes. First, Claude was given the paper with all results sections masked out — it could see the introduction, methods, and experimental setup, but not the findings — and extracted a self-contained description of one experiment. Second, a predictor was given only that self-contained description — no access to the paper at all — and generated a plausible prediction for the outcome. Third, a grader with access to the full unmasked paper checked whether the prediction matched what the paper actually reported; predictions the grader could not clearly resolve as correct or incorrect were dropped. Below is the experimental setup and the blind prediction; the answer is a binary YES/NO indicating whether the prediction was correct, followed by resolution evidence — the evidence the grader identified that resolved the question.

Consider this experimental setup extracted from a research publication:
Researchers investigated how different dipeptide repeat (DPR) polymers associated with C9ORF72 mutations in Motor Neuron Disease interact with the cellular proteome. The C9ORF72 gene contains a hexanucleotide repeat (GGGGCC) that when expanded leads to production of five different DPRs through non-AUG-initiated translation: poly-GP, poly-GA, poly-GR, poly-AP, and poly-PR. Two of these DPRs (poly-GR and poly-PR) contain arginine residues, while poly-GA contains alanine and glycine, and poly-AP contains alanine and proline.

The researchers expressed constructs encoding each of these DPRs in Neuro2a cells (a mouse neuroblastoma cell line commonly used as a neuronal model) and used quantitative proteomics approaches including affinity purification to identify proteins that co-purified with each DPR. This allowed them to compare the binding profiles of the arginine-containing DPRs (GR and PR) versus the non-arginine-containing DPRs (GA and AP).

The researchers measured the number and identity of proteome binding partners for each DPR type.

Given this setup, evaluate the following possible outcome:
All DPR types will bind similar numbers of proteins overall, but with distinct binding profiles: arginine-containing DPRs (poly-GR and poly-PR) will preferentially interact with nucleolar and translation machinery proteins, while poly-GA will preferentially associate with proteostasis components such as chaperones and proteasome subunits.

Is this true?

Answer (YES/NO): NO